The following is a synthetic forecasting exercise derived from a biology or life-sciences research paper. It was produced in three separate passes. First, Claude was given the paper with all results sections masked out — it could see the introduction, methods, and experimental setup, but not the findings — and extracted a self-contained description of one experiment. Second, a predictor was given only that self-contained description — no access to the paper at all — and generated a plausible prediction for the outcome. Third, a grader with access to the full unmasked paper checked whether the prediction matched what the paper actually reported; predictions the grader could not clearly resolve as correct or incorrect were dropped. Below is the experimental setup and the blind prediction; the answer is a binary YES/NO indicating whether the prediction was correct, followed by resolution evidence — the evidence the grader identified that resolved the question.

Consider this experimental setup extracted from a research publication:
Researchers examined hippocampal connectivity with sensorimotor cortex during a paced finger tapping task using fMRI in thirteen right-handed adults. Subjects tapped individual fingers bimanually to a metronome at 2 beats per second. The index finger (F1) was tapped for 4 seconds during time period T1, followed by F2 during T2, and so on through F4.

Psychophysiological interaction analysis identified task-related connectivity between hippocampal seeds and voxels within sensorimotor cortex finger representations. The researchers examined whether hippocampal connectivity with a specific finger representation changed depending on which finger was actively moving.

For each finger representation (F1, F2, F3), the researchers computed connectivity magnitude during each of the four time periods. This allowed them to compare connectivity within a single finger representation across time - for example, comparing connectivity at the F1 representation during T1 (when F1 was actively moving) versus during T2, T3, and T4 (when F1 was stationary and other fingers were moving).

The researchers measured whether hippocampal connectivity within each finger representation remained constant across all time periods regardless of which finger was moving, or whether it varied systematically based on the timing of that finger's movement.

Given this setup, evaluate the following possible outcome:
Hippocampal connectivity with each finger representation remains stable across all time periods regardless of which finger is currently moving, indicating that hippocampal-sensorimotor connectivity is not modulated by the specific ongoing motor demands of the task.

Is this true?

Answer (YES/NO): NO